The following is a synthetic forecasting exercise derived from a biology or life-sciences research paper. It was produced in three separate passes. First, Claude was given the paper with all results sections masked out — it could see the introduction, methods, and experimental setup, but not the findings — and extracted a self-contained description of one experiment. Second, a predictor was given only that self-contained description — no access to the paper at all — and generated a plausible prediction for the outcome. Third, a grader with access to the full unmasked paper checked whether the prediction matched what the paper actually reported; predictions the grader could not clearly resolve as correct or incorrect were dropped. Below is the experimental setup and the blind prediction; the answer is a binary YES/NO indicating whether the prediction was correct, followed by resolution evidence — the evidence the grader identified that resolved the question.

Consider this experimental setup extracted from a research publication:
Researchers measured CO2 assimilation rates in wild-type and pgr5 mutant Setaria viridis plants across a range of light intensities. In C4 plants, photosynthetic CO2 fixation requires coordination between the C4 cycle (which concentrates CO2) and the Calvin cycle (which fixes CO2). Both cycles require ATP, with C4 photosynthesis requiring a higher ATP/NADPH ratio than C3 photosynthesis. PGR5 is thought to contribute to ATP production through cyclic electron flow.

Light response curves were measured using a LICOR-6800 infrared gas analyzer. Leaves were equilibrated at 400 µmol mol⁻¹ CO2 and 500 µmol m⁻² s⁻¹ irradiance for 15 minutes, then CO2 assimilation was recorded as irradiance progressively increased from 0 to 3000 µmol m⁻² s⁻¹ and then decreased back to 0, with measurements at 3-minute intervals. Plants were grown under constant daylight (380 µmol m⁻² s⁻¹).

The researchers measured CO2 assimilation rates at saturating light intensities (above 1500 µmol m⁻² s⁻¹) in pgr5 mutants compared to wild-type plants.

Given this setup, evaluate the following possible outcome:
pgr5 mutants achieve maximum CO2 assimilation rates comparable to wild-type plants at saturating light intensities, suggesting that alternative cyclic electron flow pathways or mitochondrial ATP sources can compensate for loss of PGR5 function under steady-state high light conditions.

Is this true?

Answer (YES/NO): YES